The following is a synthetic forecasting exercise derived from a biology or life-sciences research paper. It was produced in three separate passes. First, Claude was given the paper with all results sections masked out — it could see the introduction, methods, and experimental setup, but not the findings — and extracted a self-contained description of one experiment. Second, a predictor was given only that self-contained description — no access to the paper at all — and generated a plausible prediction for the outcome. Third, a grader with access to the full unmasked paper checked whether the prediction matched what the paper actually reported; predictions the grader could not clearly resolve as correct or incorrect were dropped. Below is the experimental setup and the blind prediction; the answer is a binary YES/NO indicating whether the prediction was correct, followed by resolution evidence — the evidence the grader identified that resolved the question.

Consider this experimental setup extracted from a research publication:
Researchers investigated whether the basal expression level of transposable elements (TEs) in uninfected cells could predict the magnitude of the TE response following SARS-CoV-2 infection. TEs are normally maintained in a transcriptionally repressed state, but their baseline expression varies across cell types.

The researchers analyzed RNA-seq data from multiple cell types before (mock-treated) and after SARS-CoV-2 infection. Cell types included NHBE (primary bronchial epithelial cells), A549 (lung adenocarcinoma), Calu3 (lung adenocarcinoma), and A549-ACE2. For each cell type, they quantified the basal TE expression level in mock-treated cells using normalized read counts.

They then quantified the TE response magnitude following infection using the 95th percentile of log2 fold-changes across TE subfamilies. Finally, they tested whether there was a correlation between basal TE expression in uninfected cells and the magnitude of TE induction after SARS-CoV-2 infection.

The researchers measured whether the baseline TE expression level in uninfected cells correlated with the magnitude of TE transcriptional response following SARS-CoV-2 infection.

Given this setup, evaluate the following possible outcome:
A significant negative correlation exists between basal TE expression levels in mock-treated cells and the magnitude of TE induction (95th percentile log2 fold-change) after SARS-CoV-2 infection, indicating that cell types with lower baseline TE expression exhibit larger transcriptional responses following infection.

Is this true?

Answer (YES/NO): YES